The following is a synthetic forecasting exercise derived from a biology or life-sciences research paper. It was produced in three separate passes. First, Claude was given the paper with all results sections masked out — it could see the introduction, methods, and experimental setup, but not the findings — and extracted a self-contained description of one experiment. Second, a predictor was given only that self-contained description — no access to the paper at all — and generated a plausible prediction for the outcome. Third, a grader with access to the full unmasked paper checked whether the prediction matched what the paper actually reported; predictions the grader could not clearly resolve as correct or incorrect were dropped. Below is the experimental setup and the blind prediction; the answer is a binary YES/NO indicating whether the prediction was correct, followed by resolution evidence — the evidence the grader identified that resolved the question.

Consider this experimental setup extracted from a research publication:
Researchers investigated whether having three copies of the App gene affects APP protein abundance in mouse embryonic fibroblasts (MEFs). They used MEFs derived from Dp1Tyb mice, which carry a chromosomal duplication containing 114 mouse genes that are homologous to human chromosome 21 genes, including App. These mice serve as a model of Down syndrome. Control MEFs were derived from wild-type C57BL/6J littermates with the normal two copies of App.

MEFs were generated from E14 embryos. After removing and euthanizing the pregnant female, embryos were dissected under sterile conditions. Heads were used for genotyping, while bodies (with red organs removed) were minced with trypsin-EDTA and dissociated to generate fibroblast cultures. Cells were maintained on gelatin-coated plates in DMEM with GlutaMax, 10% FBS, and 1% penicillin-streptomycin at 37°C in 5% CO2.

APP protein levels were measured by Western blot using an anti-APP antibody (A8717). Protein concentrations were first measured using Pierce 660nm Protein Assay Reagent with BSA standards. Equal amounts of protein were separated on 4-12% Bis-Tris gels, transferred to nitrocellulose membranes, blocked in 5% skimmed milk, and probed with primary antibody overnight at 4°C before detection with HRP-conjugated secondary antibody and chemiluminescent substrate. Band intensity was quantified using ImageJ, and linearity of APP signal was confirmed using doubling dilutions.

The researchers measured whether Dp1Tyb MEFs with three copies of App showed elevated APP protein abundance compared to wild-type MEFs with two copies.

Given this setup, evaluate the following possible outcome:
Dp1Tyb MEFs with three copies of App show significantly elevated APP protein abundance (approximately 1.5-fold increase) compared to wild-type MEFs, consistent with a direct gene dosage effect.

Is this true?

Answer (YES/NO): NO